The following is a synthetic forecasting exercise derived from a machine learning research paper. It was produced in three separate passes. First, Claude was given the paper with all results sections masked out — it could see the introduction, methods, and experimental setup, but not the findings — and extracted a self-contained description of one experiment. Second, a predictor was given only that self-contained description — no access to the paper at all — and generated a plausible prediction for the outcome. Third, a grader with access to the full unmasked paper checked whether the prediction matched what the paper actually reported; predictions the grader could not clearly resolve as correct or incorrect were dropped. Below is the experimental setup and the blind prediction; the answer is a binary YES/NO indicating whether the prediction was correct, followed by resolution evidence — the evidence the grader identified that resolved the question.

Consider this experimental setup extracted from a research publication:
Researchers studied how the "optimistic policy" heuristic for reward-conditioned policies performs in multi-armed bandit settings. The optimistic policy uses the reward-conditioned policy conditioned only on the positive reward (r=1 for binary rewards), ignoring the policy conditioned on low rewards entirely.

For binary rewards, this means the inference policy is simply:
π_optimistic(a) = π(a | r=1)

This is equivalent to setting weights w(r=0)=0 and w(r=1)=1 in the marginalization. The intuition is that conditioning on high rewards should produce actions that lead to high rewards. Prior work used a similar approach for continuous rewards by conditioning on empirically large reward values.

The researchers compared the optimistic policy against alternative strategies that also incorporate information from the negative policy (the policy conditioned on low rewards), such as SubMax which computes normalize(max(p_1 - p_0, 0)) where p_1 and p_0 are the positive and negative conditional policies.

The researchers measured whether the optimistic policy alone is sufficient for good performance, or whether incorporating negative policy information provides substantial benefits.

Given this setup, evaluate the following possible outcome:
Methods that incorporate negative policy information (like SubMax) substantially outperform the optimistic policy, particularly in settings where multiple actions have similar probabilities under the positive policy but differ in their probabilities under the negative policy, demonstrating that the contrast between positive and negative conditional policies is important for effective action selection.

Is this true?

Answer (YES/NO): YES